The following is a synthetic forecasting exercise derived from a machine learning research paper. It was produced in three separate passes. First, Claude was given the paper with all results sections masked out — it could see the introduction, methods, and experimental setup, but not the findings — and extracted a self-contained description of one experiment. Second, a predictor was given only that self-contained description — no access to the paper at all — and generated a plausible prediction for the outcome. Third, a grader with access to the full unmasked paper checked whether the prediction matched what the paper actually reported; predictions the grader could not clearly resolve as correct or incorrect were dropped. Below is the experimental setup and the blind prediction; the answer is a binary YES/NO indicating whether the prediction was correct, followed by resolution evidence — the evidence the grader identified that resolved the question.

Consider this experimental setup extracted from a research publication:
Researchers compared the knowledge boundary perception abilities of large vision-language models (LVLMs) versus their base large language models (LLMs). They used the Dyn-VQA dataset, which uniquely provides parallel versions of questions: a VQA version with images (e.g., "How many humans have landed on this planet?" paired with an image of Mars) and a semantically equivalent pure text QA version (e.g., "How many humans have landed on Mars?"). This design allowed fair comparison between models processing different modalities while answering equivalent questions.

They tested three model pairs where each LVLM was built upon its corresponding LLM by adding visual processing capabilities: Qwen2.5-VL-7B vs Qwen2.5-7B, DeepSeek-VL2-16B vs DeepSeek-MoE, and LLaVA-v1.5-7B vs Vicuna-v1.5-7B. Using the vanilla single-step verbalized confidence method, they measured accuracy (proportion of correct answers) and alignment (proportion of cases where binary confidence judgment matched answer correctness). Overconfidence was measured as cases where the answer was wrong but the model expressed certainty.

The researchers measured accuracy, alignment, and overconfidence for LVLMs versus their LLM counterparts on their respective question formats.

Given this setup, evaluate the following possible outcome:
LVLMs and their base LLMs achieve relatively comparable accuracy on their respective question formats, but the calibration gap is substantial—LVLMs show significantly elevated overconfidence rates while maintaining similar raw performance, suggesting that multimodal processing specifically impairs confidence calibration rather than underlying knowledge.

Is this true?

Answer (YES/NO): NO